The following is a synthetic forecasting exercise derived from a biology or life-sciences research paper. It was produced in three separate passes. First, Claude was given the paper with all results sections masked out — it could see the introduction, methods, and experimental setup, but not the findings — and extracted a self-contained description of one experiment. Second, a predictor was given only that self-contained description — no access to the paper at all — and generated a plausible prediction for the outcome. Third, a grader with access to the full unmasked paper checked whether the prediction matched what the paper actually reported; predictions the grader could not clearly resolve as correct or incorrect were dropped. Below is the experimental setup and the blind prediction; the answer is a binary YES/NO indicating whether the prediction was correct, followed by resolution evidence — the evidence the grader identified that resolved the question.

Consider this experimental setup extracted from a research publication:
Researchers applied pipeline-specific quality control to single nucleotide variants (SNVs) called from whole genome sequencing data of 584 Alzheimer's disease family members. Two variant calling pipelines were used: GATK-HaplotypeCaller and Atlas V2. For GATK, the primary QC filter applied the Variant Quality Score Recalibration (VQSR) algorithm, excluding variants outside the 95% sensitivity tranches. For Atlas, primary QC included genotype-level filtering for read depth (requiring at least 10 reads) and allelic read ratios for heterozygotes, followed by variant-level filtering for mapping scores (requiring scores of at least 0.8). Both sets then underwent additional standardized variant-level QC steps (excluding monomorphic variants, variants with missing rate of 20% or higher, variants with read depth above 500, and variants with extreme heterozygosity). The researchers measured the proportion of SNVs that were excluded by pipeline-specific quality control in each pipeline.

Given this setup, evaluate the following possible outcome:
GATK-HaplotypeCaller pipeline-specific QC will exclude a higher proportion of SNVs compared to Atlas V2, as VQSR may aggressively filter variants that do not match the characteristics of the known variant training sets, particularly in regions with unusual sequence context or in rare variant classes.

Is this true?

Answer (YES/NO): NO